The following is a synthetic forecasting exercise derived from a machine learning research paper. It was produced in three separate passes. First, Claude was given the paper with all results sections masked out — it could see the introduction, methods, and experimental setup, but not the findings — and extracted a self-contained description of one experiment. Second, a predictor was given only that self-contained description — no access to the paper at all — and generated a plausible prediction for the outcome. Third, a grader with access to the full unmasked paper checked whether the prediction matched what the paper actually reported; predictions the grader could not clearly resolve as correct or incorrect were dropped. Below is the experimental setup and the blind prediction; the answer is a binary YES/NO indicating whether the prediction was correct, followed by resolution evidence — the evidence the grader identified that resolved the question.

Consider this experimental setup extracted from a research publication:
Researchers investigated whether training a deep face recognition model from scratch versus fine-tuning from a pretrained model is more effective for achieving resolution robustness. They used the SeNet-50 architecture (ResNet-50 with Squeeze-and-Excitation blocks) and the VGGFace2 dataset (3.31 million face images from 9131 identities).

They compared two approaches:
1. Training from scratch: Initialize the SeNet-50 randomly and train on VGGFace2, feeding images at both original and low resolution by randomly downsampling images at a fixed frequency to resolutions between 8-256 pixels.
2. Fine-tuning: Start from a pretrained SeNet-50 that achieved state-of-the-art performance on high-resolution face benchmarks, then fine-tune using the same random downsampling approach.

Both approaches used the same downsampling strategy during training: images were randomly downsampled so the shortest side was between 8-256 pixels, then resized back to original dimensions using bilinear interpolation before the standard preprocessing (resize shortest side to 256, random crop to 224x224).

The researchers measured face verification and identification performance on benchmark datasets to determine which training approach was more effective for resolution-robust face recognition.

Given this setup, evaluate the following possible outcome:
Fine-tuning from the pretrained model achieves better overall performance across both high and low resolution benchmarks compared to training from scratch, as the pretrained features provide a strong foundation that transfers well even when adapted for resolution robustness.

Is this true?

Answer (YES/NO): YES